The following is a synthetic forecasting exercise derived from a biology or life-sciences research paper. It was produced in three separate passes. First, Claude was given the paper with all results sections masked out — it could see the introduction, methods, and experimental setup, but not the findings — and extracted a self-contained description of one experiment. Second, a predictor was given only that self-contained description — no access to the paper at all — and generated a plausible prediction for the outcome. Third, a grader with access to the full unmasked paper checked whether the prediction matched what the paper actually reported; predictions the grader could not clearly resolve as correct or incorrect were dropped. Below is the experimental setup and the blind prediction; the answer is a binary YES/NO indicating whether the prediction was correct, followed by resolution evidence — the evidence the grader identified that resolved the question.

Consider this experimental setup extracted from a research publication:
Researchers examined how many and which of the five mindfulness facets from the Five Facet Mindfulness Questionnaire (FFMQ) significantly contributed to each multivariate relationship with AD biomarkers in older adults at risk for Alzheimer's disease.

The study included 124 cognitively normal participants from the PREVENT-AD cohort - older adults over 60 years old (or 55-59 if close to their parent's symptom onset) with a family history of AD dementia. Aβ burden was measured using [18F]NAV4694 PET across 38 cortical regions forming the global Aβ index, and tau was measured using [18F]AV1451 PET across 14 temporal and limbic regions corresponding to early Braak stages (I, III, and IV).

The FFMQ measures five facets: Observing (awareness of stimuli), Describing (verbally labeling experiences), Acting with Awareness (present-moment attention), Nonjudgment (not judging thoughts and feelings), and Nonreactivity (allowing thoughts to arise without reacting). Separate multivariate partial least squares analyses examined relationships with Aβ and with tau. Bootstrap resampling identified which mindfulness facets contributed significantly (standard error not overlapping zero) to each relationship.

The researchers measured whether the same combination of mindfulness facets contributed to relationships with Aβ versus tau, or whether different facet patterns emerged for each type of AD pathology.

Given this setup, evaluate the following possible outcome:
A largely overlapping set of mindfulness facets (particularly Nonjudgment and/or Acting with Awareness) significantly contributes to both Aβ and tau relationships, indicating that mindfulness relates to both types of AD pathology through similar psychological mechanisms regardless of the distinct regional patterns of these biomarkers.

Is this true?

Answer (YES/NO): NO